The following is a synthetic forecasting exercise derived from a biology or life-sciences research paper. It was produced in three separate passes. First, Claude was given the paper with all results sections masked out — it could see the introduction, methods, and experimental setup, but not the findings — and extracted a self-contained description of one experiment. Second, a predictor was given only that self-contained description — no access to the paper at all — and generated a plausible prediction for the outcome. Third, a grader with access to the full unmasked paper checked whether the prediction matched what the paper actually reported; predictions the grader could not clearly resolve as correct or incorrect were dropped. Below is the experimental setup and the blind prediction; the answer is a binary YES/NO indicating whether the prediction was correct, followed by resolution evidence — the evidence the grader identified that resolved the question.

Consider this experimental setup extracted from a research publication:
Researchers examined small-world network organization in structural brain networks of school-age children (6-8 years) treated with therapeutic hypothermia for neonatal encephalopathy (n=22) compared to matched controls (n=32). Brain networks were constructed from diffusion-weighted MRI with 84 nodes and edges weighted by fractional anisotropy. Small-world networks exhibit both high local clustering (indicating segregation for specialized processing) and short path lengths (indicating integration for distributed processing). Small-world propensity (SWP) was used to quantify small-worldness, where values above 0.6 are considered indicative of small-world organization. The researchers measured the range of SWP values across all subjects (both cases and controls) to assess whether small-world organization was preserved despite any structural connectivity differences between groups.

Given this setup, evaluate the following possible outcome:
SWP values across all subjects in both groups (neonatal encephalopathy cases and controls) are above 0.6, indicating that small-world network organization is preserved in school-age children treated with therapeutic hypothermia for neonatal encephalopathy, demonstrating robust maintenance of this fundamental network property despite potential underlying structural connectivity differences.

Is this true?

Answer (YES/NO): YES